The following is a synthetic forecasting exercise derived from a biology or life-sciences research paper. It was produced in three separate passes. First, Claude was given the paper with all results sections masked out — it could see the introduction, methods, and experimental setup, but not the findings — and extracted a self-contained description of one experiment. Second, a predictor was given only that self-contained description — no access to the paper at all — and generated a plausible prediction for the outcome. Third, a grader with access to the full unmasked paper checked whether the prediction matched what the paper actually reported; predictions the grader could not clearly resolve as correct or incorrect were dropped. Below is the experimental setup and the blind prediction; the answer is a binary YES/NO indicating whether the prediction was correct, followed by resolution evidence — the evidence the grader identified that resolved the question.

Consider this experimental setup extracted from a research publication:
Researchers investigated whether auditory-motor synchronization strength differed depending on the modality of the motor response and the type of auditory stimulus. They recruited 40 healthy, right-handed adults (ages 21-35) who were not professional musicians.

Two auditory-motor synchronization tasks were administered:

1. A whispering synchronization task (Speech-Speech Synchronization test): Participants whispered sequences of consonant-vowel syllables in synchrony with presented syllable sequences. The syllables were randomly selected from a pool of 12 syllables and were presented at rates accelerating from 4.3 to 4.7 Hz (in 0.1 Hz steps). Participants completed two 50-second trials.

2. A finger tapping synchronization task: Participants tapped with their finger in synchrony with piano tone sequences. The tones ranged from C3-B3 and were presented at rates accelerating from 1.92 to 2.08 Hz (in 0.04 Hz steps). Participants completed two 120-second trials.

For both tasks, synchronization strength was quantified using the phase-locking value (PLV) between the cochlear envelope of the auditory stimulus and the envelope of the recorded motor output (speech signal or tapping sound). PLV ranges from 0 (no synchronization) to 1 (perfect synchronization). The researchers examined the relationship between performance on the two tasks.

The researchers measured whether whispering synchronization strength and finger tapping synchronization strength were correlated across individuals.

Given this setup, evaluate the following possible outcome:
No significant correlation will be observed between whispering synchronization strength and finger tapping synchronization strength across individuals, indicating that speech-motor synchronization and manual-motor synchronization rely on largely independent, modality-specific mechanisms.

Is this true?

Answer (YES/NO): NO